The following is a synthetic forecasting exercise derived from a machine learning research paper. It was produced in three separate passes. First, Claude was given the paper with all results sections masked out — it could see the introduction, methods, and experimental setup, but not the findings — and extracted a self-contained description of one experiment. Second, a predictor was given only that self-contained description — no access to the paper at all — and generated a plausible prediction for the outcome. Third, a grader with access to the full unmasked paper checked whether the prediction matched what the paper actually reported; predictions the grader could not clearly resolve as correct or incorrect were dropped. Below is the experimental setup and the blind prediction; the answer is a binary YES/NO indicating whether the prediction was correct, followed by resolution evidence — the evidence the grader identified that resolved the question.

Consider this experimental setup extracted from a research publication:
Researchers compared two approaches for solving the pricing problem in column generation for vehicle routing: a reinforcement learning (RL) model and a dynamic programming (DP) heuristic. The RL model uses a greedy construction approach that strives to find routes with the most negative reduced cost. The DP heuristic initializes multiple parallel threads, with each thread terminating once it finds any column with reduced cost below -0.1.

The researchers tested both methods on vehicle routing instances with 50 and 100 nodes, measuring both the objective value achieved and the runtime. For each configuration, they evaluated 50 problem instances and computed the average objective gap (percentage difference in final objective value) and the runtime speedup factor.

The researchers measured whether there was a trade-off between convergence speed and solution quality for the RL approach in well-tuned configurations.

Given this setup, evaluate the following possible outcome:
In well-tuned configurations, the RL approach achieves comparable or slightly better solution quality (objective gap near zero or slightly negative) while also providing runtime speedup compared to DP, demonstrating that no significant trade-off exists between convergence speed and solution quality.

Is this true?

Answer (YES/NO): NO